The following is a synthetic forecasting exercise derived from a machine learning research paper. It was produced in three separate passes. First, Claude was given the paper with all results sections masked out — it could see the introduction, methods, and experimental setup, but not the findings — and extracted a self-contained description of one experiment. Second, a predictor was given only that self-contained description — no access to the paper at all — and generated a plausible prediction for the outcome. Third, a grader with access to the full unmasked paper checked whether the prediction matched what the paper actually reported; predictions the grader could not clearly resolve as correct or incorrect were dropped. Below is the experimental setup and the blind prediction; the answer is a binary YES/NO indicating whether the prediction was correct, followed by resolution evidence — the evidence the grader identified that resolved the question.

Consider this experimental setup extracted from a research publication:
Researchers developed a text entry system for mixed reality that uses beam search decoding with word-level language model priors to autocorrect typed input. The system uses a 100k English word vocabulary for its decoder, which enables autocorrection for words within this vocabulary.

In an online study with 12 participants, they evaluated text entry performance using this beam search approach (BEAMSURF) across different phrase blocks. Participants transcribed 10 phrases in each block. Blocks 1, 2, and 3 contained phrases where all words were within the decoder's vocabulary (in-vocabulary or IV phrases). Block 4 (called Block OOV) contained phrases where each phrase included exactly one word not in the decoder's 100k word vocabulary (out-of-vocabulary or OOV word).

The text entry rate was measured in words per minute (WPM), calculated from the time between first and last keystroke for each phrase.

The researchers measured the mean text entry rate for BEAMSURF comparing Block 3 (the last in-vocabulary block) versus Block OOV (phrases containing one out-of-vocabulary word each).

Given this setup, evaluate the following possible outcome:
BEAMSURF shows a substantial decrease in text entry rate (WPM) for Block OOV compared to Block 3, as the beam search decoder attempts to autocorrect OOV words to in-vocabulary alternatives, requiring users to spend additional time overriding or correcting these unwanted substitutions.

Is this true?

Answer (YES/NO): YES